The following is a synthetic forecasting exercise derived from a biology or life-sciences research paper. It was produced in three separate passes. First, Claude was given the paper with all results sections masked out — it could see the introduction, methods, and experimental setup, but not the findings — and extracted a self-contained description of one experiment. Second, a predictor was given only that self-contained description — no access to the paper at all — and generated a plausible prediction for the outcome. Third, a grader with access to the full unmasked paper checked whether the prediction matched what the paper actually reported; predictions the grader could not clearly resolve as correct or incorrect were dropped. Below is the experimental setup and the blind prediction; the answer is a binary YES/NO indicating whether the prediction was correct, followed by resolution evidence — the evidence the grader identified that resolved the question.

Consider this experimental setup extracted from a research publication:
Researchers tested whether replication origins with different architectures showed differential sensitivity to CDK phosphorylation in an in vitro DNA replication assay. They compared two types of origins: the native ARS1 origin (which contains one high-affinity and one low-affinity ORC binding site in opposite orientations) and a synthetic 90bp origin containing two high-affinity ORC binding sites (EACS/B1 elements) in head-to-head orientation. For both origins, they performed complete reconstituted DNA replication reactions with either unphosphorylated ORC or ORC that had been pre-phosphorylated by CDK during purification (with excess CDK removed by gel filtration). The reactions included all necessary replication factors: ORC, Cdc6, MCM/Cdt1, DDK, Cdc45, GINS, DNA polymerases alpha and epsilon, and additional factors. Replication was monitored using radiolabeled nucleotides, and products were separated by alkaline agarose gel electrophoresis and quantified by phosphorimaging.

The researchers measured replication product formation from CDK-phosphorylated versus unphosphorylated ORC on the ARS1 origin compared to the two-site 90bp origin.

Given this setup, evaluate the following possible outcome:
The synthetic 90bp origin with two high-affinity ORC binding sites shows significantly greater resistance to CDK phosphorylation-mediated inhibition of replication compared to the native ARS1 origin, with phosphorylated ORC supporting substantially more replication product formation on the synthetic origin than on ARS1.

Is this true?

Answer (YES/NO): YES